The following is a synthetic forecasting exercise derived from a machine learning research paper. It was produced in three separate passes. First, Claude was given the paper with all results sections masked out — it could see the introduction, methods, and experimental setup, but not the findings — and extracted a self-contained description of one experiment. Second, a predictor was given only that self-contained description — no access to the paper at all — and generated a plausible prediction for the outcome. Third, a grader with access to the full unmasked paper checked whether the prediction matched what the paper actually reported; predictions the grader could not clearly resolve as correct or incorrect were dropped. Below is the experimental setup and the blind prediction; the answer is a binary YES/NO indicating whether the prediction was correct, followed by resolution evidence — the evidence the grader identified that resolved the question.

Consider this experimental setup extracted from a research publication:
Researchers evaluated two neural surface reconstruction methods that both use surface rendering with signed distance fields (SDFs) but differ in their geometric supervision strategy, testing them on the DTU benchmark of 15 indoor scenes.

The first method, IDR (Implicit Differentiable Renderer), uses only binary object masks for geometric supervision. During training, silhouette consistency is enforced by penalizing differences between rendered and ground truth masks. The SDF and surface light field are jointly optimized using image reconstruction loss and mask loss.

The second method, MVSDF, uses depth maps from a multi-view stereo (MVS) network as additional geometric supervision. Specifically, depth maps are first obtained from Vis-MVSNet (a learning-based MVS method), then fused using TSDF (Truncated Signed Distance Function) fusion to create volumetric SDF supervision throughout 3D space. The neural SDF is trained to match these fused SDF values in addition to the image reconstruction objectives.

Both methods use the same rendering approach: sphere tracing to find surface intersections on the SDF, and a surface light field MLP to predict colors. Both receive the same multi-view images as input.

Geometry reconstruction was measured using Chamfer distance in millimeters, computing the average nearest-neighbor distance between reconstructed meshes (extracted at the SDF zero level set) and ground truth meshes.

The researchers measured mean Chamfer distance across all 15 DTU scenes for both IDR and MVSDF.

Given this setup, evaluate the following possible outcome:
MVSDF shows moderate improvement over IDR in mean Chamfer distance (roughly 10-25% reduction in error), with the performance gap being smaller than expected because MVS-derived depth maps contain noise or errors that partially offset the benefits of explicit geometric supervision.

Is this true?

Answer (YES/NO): NO